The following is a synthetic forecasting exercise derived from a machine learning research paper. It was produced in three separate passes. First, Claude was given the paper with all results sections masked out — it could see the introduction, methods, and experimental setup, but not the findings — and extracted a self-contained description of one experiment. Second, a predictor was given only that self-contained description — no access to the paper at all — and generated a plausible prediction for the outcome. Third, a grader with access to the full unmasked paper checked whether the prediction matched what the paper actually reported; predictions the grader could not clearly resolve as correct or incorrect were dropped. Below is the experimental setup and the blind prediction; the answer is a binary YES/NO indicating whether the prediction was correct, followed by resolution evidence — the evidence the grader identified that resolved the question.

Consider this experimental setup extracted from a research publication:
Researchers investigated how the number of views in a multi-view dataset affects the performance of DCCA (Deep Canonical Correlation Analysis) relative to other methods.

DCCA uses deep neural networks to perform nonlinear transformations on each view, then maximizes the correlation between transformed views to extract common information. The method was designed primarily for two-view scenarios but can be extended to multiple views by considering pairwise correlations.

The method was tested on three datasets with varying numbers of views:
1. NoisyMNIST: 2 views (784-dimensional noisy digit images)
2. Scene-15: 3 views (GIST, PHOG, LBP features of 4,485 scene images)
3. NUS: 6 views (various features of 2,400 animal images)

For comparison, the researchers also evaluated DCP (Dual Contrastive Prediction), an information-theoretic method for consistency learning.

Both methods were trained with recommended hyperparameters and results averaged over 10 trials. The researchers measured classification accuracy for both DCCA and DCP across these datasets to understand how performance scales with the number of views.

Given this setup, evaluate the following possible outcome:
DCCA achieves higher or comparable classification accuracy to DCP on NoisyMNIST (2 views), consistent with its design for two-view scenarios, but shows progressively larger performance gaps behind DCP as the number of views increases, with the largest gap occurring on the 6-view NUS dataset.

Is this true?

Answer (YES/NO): NO